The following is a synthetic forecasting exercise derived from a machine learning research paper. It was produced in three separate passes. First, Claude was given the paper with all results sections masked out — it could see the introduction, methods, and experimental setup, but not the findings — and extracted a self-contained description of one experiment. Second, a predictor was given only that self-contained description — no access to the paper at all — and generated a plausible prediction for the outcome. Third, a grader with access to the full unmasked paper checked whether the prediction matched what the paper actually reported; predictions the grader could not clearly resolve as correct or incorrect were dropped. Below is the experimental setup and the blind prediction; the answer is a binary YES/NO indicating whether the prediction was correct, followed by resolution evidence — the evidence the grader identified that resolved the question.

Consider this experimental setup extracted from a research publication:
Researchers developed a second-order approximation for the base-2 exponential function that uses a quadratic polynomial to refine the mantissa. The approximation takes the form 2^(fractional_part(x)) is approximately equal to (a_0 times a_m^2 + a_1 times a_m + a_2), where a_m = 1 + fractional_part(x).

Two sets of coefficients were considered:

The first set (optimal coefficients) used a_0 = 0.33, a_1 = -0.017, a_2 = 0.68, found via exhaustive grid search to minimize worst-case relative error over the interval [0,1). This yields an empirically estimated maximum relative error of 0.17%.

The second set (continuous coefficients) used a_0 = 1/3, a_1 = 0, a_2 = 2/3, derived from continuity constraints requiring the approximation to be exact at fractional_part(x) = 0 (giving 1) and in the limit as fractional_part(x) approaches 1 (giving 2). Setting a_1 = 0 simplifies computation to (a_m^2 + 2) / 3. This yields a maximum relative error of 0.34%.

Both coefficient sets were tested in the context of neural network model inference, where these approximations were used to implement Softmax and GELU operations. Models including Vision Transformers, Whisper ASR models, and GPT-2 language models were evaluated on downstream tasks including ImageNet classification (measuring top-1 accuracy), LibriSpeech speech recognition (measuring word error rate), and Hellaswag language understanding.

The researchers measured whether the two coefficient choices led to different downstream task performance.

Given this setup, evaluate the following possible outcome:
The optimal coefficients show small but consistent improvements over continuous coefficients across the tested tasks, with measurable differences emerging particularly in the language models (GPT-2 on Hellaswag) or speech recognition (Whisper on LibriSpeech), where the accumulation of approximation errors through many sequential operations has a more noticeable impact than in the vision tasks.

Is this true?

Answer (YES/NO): NO